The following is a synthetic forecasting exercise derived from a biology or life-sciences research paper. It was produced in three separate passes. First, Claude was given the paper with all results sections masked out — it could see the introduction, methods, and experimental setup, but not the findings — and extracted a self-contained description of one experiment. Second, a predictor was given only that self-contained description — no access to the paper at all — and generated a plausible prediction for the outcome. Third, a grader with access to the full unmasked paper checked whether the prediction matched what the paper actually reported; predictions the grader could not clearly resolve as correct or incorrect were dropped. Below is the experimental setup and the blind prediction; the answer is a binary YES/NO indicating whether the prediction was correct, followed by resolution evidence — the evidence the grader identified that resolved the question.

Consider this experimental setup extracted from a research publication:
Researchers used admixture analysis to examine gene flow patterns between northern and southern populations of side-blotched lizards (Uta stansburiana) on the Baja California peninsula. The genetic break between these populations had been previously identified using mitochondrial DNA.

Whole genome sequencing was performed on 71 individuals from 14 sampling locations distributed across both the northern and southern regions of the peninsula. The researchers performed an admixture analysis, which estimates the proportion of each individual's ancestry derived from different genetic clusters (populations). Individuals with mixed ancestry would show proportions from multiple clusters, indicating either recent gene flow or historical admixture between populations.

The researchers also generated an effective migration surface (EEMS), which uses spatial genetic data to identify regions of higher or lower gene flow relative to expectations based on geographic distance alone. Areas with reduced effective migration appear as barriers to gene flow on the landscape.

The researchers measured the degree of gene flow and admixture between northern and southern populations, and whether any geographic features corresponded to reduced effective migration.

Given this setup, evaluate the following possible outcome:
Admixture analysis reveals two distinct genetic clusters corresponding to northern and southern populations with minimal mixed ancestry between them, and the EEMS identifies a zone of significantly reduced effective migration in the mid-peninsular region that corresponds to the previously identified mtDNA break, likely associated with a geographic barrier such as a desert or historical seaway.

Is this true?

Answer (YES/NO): NO